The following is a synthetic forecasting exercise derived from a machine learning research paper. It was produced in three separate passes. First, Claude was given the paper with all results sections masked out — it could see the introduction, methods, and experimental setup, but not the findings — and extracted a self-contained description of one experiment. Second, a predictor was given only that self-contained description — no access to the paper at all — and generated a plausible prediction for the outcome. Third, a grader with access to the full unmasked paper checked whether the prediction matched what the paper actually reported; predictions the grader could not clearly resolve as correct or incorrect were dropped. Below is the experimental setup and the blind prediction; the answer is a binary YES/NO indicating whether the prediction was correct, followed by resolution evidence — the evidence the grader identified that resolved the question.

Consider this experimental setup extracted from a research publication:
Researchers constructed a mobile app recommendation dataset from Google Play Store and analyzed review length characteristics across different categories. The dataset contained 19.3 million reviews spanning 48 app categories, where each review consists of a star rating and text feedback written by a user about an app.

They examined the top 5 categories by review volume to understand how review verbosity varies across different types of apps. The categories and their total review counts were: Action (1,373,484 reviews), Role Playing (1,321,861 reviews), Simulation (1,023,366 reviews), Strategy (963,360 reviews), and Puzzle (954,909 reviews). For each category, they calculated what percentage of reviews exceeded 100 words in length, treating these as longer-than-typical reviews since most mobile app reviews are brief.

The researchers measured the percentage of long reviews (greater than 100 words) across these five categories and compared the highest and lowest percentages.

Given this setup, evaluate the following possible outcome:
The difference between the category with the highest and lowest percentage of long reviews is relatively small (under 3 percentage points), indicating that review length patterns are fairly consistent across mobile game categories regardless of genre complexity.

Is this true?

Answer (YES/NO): YES